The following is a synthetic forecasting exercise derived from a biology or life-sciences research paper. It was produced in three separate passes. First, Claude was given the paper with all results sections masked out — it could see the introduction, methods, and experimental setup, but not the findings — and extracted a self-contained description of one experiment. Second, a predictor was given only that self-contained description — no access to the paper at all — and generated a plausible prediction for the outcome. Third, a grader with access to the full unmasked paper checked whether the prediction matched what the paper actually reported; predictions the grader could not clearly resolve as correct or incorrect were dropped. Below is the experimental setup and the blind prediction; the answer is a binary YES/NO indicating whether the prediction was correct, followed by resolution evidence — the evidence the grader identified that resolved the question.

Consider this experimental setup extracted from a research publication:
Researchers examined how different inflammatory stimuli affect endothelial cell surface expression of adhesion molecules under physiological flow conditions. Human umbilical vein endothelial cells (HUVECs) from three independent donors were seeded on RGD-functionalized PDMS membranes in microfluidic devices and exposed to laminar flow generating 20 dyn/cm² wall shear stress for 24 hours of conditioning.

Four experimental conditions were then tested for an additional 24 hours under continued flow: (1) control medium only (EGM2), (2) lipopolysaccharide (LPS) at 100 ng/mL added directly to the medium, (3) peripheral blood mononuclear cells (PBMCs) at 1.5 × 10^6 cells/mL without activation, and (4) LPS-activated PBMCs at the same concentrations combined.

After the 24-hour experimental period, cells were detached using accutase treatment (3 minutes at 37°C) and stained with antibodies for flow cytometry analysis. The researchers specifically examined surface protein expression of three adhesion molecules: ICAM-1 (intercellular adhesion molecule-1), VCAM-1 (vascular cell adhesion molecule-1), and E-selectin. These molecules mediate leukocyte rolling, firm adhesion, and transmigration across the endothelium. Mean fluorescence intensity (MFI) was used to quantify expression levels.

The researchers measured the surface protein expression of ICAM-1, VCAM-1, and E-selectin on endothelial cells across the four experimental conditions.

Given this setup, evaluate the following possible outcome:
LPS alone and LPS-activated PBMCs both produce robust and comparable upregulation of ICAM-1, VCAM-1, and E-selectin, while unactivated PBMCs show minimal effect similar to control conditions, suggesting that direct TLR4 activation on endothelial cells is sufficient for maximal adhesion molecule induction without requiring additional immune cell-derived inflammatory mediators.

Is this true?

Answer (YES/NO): NO